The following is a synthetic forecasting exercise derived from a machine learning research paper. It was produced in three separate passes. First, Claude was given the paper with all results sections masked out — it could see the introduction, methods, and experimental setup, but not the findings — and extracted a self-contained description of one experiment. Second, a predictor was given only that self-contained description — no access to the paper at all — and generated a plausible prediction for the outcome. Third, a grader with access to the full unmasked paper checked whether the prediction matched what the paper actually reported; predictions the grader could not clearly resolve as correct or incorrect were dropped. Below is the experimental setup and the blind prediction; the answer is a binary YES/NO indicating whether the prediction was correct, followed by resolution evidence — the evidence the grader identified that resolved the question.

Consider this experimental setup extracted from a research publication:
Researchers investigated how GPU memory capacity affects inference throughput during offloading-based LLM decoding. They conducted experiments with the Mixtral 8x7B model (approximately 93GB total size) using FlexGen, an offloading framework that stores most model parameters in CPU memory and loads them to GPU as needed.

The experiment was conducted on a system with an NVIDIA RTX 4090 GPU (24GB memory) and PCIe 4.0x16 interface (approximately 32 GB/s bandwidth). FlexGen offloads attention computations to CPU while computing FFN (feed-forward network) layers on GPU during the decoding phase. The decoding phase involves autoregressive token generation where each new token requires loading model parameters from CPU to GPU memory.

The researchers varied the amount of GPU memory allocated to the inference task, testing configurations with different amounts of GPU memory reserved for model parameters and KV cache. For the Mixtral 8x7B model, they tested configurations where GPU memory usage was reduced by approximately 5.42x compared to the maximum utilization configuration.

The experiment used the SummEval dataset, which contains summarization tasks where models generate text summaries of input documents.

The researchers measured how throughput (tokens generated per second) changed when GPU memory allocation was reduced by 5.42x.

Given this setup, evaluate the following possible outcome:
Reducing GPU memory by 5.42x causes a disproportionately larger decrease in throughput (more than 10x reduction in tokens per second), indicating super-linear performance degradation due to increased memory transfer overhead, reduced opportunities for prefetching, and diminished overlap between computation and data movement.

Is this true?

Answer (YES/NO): NO